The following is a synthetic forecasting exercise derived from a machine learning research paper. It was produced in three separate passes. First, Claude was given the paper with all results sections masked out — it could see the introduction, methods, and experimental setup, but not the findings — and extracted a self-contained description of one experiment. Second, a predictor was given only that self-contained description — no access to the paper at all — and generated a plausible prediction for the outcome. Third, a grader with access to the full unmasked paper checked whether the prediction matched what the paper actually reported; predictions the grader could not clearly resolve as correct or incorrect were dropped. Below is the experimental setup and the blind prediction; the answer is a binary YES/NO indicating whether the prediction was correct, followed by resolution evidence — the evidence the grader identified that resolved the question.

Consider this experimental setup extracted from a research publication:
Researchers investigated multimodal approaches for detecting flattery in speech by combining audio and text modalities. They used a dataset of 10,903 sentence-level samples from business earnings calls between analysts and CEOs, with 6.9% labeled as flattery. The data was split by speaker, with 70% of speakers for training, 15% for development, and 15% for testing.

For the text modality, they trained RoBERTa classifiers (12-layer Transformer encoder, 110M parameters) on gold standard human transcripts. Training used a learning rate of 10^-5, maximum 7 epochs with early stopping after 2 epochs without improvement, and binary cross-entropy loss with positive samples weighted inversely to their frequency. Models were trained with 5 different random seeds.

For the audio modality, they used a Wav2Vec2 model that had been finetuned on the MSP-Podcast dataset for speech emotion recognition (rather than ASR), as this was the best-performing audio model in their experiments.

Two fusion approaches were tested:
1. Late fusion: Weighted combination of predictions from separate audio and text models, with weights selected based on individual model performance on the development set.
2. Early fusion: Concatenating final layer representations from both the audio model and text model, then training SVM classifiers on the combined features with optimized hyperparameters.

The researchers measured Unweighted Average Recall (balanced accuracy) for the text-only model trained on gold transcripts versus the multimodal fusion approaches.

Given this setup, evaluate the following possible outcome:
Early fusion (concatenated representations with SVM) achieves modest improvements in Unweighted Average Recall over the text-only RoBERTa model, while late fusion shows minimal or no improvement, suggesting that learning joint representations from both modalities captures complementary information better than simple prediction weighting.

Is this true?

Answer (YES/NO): YES